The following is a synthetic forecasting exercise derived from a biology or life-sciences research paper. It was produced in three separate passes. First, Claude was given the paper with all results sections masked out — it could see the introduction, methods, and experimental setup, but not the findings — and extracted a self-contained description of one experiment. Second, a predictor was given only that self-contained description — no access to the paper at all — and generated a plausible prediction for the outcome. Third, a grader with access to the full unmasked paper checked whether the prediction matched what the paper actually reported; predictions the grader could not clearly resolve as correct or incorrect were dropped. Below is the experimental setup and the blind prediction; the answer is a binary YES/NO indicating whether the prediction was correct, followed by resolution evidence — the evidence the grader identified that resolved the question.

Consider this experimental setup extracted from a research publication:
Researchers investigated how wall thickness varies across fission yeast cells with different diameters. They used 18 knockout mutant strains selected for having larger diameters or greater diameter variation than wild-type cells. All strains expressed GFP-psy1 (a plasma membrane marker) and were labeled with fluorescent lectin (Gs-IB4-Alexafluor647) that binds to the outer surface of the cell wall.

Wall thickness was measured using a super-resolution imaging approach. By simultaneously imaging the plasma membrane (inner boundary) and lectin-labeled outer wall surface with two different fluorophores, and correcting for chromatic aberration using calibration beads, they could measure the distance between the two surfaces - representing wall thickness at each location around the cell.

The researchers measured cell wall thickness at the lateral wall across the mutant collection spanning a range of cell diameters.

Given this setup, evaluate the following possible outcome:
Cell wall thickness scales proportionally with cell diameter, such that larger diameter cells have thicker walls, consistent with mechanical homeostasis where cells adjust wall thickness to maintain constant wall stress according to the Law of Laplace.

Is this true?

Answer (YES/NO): NO